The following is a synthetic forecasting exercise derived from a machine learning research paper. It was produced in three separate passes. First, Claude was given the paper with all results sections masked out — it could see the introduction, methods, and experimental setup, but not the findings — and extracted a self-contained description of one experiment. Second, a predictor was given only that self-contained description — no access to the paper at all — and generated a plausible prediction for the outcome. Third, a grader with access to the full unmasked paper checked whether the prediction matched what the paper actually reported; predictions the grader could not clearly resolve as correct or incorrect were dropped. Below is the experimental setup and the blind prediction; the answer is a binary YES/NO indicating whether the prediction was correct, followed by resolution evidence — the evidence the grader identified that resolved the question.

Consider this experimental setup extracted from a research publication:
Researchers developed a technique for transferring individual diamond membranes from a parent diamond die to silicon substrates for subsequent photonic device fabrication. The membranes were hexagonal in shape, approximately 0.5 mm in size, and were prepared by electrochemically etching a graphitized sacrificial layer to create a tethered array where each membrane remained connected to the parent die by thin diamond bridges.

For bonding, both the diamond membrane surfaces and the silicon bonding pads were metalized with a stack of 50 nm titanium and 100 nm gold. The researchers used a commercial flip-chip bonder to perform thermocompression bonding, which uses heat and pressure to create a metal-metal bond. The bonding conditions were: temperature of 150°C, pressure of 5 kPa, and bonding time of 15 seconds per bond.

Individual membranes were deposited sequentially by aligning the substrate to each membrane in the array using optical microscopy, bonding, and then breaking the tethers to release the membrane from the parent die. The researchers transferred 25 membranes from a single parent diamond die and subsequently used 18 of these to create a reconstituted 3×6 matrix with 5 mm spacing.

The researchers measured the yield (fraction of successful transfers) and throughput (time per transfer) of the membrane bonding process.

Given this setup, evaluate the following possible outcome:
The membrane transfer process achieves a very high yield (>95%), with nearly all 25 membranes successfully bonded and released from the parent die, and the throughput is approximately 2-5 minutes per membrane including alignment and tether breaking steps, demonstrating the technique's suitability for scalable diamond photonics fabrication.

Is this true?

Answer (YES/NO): NO